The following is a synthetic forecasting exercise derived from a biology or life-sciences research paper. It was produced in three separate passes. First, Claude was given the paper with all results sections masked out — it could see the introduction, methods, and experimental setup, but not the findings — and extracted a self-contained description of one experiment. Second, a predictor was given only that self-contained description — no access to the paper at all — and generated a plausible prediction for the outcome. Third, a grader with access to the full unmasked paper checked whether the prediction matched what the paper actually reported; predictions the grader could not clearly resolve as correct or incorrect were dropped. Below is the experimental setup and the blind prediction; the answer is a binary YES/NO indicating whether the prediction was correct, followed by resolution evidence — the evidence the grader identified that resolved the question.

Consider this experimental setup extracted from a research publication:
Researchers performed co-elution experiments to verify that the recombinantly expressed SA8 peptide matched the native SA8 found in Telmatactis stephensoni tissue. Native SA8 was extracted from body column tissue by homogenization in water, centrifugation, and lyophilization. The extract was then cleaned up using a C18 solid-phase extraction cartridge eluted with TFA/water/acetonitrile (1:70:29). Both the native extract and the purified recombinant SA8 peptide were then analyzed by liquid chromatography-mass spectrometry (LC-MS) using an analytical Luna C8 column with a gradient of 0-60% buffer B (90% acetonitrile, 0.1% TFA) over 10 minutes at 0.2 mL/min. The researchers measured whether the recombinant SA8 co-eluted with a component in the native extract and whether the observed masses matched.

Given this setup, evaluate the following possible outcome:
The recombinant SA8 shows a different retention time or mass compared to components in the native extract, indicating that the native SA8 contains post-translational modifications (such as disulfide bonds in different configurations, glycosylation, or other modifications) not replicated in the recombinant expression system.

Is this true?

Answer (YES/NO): NO